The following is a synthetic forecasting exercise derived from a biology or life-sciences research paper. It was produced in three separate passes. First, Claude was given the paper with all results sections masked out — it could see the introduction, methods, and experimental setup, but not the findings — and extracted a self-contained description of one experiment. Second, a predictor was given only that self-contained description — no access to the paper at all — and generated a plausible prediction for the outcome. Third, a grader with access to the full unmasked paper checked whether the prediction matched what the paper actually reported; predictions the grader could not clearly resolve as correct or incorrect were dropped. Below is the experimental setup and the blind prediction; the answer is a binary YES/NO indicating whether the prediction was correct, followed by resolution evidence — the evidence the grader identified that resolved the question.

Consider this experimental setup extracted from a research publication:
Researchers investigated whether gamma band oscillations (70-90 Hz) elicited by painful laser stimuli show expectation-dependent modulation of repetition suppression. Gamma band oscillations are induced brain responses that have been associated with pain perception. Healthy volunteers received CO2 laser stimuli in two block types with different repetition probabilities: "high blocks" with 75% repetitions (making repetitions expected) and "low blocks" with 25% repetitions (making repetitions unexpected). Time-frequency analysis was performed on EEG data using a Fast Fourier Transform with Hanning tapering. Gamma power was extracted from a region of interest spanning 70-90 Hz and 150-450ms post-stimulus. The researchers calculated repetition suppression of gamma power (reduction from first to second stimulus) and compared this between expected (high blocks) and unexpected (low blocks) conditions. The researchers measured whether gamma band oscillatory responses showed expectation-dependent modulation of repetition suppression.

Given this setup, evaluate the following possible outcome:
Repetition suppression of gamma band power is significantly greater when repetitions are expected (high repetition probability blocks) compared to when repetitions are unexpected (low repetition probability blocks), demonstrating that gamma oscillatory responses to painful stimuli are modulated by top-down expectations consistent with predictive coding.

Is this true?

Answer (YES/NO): NO